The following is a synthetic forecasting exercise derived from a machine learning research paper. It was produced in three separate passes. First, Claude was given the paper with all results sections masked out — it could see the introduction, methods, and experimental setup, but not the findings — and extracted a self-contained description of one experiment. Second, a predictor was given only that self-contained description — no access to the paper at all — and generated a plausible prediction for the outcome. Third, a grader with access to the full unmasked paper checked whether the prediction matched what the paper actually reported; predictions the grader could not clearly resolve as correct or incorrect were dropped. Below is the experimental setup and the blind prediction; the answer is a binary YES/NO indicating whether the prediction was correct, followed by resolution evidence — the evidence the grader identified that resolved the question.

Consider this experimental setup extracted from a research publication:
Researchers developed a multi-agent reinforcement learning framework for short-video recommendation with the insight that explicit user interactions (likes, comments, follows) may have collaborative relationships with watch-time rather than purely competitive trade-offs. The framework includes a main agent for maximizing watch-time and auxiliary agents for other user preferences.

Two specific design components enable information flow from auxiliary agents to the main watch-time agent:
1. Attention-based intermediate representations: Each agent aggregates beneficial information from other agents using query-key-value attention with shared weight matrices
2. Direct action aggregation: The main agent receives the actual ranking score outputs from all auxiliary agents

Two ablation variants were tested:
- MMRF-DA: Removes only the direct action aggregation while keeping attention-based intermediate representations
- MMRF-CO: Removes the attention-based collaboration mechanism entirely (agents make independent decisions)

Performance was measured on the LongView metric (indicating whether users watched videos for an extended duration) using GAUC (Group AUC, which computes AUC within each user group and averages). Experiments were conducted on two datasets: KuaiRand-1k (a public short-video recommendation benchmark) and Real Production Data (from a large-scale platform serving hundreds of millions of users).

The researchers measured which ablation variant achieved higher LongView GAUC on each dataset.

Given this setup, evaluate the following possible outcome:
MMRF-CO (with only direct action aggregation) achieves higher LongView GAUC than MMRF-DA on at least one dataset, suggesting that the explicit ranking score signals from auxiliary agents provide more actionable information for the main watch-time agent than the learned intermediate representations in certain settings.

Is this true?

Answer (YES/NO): YES